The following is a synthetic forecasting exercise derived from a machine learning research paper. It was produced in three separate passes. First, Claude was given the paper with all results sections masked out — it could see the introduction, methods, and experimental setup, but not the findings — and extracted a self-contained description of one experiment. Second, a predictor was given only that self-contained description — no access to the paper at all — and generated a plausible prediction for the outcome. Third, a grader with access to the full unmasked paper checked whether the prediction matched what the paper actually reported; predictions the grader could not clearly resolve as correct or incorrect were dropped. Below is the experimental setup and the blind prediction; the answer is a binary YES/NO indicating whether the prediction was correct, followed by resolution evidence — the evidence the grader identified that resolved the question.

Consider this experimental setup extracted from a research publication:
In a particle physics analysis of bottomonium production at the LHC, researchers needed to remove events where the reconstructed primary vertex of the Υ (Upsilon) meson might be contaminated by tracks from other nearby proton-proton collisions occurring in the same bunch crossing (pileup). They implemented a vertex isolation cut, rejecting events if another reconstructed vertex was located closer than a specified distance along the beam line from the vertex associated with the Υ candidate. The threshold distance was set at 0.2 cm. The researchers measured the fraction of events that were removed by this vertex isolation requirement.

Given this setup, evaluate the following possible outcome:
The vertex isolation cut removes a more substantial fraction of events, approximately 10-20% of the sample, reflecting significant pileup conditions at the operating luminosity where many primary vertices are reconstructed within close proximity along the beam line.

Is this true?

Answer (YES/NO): NO